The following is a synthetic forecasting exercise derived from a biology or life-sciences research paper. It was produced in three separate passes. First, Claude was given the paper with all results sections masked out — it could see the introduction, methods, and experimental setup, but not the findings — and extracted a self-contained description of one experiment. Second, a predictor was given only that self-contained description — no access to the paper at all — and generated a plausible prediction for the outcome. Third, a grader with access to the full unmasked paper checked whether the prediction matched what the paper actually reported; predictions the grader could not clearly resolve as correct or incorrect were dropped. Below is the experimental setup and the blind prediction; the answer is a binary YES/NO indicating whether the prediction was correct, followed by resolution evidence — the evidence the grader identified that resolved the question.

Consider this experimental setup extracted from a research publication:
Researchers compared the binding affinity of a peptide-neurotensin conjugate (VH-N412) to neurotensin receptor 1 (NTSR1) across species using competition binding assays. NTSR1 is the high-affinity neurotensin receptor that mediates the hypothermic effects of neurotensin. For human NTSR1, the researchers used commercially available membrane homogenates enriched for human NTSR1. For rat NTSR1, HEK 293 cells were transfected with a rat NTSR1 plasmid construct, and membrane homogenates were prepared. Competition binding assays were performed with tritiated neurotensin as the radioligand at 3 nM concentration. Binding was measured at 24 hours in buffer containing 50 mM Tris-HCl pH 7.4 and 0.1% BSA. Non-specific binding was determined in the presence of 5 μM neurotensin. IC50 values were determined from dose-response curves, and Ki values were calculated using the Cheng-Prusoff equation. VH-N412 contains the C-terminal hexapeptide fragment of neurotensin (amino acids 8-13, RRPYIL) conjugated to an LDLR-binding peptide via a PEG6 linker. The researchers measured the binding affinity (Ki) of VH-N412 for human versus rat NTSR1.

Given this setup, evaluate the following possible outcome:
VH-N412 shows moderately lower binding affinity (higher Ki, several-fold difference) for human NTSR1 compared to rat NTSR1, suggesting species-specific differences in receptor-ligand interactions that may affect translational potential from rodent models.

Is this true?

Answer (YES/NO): NO